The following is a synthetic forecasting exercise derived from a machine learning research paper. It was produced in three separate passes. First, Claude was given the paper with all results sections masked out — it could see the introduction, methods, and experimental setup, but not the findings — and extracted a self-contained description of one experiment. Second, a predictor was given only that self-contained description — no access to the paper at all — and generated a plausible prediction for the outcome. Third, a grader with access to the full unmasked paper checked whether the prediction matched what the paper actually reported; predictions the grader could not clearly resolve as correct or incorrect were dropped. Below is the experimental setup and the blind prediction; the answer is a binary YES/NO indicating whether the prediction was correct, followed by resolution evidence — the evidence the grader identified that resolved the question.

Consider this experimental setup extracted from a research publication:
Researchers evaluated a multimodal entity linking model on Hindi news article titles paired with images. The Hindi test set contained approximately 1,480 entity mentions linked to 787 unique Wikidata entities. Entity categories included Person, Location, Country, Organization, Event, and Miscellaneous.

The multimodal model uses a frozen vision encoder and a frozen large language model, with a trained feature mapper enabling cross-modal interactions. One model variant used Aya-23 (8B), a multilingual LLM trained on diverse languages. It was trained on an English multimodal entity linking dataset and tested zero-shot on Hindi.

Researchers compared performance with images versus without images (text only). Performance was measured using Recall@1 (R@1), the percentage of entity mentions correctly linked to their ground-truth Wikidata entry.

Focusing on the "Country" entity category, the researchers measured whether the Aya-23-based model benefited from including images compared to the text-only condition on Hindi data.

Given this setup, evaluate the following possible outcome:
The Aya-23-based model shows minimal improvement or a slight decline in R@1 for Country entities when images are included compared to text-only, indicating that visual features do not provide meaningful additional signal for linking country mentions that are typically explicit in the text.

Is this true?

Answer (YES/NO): NO